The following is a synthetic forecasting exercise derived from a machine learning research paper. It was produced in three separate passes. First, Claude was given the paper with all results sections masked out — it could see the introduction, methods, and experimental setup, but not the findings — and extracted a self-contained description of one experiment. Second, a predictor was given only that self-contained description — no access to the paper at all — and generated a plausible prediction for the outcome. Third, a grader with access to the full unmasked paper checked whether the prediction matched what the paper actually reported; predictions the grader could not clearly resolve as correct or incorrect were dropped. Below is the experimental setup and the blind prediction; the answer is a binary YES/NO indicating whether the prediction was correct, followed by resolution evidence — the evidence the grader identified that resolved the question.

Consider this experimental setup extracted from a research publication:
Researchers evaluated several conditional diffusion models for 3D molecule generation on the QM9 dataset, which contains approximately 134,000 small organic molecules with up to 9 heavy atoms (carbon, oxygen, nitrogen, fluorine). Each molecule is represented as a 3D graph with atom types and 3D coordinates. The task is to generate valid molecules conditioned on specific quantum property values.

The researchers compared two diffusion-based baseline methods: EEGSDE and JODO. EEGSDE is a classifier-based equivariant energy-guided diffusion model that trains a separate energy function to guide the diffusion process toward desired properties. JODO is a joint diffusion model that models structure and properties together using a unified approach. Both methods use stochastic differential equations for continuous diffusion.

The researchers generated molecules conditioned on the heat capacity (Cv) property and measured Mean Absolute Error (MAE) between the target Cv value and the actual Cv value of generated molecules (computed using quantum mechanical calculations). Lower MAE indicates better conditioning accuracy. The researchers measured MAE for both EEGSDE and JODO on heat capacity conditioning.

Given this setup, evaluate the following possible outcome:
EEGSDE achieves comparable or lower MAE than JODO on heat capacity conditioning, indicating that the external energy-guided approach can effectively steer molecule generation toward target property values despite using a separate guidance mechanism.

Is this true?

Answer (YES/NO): NO